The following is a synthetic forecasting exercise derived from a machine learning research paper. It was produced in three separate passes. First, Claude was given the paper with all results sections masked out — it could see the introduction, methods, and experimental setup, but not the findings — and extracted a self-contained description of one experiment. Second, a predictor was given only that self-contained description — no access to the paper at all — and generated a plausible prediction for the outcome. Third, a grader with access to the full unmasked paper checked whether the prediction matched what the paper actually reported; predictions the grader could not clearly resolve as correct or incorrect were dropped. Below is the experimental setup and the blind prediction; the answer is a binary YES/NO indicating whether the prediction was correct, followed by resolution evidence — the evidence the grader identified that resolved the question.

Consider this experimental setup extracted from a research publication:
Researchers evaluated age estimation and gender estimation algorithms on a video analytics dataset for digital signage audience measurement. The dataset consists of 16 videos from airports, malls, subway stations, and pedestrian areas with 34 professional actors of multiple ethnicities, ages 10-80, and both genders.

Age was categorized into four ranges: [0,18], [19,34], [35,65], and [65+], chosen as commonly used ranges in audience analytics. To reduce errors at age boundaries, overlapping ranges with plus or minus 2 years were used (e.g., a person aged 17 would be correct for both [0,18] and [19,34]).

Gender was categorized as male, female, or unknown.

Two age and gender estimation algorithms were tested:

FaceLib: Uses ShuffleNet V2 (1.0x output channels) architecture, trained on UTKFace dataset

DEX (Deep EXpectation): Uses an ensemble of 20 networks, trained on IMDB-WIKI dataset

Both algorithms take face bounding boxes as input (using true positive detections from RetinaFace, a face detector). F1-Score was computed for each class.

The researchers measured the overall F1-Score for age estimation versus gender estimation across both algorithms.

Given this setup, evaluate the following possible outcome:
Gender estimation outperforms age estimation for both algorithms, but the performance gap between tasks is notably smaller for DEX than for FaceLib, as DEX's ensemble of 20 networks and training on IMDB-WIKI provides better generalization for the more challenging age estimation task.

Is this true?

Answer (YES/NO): NO